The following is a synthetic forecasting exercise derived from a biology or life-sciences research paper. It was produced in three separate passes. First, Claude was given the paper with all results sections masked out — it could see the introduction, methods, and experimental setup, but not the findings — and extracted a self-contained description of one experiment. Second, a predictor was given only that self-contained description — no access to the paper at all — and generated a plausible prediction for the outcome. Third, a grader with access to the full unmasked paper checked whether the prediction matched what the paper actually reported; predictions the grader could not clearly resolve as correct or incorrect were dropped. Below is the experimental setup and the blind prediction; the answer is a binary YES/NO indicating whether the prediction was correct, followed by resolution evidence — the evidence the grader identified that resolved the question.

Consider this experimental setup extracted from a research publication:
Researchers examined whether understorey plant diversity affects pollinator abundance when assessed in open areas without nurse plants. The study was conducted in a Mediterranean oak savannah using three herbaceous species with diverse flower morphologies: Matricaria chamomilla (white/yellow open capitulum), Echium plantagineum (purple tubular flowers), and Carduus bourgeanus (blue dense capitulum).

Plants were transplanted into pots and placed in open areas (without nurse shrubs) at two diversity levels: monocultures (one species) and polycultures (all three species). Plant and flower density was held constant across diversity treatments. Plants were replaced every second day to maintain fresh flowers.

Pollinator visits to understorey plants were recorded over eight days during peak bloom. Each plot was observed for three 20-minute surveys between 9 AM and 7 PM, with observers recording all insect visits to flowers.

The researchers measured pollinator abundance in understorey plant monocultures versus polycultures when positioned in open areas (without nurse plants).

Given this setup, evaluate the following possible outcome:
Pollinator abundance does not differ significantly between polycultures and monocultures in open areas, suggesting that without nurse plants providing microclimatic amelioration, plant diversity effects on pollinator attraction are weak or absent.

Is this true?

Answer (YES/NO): NO